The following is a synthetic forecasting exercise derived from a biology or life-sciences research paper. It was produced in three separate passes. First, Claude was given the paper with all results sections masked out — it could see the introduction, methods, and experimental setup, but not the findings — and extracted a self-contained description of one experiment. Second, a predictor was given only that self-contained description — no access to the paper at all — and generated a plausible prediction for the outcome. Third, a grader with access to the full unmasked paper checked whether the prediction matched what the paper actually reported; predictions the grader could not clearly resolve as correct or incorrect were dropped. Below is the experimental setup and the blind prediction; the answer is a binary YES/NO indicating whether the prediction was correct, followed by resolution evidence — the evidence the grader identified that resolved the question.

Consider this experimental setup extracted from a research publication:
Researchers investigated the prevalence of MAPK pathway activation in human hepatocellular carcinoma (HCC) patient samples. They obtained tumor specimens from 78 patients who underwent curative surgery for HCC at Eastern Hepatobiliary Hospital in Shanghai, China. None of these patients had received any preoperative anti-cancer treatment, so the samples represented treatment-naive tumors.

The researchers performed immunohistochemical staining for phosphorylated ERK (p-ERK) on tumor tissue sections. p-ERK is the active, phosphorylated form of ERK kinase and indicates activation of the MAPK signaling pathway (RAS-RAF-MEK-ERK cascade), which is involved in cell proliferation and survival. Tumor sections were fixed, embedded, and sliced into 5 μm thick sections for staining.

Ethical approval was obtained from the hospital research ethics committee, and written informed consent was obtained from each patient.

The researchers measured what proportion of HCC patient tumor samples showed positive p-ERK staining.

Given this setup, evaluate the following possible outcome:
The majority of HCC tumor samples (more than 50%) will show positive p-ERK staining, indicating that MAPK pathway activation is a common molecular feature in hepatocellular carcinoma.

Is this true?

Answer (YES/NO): NO